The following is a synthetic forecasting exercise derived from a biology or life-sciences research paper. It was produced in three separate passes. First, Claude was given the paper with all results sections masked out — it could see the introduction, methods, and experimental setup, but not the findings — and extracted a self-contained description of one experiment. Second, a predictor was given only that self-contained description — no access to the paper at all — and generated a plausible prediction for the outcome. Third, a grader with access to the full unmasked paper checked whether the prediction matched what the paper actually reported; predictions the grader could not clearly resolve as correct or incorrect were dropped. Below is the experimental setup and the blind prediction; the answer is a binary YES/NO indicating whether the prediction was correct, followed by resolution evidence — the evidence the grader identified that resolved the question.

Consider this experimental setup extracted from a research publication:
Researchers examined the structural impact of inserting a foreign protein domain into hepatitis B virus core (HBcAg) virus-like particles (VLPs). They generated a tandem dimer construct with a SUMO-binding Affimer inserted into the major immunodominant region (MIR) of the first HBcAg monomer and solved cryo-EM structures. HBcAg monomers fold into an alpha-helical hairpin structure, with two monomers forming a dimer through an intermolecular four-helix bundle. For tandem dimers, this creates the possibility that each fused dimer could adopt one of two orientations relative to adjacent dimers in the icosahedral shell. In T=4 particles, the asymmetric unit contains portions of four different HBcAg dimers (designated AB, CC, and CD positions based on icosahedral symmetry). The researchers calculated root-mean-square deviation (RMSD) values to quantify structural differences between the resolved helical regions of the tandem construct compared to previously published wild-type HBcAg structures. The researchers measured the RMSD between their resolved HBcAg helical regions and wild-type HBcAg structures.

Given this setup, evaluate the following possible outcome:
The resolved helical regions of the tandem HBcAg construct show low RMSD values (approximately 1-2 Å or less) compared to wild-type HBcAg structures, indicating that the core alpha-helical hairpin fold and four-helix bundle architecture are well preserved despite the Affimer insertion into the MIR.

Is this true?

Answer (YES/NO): YES